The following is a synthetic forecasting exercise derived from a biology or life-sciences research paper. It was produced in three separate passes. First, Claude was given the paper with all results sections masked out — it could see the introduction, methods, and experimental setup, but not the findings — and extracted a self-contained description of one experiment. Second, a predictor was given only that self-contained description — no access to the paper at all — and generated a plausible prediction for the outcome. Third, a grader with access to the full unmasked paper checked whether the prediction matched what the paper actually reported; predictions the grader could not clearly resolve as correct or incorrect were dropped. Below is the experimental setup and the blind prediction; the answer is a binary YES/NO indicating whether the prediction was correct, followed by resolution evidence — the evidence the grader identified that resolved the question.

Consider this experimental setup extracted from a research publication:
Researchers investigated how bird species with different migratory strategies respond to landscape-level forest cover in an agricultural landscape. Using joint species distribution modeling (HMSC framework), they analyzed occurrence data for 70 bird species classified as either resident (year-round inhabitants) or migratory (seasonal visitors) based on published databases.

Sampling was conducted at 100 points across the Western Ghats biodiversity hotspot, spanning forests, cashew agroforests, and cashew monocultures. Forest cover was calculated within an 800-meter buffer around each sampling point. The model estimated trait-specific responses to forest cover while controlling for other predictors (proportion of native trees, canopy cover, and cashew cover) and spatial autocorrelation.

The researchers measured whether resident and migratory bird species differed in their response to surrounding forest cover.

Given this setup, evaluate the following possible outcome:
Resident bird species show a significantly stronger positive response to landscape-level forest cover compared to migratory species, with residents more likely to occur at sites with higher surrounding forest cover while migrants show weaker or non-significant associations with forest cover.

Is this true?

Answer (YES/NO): YES